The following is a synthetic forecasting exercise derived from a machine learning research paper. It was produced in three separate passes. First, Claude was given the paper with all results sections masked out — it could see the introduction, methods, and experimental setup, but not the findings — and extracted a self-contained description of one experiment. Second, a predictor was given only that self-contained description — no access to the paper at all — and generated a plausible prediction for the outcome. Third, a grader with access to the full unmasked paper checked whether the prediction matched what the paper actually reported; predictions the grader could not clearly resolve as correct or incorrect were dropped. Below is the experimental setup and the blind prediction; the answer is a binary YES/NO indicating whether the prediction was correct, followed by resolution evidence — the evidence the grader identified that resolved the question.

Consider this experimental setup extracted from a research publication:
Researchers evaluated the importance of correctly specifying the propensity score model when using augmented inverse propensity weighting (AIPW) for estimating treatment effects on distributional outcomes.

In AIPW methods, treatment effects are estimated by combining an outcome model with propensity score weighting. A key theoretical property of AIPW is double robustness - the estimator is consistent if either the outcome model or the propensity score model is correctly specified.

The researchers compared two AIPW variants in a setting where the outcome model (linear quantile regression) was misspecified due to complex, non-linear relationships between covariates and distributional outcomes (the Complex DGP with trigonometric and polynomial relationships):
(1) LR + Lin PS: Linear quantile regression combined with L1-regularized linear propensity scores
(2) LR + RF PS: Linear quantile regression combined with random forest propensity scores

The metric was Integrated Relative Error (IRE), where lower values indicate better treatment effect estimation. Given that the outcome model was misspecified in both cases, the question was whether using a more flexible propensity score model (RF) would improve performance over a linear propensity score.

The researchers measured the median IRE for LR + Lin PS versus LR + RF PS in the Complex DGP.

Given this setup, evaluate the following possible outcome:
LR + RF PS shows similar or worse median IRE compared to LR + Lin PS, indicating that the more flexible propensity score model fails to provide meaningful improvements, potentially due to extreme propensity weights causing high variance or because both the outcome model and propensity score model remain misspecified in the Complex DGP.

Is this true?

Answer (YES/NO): NO